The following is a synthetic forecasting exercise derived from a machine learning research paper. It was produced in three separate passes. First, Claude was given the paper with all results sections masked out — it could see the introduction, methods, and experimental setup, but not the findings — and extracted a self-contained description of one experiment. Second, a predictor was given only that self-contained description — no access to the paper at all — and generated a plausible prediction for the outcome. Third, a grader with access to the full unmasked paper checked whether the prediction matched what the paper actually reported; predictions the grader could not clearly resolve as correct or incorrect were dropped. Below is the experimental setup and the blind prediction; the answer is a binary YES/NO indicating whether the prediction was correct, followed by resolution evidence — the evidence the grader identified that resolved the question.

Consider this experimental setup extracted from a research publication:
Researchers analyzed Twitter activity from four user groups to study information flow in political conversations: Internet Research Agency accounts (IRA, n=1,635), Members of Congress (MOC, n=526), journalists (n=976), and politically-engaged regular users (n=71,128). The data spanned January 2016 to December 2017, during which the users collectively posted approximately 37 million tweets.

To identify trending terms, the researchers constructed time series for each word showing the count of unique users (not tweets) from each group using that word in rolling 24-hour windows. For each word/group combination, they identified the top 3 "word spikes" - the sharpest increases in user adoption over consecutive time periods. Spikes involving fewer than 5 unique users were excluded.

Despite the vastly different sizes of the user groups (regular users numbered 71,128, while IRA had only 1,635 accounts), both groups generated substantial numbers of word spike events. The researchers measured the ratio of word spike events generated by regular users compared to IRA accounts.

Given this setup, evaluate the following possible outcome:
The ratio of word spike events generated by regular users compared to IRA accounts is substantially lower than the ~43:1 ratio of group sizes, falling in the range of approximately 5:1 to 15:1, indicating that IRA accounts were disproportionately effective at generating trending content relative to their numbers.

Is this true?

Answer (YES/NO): NO